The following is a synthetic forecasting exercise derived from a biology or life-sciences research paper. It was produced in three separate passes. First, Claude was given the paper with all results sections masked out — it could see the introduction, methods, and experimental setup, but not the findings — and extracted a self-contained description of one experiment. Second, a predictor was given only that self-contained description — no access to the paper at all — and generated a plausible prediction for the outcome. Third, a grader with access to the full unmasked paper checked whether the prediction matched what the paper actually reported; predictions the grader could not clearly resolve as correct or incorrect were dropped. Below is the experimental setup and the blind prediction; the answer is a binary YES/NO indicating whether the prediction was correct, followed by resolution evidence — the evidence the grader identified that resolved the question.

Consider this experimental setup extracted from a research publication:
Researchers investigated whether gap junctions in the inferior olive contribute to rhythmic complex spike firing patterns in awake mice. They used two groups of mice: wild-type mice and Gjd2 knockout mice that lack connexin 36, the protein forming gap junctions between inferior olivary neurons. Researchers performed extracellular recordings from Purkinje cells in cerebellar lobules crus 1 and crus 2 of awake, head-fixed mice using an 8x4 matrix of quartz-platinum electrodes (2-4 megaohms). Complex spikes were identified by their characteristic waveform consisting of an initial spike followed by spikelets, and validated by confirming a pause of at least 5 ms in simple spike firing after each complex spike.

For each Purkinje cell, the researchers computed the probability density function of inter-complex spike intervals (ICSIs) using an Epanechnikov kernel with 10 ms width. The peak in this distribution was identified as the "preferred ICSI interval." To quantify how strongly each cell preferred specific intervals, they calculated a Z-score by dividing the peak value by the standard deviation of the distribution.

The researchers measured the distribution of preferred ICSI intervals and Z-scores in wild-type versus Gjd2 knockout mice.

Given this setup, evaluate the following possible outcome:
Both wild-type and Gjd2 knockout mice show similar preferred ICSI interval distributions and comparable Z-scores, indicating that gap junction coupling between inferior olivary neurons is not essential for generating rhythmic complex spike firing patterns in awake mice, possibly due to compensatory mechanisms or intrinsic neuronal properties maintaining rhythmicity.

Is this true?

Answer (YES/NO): NO